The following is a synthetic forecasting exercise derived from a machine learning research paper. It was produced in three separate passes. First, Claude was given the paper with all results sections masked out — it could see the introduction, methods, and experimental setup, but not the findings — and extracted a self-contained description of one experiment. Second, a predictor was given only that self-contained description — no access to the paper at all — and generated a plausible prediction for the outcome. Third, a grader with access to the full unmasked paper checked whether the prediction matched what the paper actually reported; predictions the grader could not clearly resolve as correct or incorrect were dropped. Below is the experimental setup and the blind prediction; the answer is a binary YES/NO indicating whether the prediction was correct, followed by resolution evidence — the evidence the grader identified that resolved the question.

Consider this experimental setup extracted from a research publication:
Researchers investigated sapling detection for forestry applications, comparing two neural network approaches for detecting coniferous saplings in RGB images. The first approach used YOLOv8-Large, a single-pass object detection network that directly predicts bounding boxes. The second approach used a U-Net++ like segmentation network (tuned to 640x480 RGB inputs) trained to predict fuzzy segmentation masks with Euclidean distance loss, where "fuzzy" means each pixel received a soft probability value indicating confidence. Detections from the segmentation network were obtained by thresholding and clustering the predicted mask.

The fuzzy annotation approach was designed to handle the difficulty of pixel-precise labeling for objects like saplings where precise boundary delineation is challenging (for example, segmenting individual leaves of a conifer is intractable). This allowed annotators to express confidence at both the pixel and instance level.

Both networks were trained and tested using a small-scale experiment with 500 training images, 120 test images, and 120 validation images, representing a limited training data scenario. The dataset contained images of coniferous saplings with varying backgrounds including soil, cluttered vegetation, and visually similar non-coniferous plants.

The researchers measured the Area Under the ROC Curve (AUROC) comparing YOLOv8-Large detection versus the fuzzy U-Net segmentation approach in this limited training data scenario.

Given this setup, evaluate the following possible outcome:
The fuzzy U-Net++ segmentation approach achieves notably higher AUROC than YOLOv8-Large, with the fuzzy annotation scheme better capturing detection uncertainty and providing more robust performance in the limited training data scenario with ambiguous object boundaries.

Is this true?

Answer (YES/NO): YES